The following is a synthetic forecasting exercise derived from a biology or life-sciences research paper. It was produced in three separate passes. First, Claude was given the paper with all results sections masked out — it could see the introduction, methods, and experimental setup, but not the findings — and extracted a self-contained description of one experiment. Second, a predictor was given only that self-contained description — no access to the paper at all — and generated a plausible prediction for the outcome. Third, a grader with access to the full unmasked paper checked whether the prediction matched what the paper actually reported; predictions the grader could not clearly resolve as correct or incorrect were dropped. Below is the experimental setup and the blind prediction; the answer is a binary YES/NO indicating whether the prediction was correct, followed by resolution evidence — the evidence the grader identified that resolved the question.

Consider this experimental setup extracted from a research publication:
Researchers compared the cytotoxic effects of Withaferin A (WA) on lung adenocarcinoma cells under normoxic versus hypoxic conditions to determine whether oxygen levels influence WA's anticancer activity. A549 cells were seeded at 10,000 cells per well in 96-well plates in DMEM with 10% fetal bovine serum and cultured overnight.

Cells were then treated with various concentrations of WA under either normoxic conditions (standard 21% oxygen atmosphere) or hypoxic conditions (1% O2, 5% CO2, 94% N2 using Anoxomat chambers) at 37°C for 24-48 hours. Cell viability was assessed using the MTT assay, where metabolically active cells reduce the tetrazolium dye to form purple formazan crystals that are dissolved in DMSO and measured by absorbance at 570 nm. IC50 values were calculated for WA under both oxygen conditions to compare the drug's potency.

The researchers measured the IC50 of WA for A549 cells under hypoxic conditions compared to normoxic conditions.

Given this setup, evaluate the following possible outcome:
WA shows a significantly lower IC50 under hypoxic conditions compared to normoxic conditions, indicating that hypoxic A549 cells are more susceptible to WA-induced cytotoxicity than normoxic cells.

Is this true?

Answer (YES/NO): NO